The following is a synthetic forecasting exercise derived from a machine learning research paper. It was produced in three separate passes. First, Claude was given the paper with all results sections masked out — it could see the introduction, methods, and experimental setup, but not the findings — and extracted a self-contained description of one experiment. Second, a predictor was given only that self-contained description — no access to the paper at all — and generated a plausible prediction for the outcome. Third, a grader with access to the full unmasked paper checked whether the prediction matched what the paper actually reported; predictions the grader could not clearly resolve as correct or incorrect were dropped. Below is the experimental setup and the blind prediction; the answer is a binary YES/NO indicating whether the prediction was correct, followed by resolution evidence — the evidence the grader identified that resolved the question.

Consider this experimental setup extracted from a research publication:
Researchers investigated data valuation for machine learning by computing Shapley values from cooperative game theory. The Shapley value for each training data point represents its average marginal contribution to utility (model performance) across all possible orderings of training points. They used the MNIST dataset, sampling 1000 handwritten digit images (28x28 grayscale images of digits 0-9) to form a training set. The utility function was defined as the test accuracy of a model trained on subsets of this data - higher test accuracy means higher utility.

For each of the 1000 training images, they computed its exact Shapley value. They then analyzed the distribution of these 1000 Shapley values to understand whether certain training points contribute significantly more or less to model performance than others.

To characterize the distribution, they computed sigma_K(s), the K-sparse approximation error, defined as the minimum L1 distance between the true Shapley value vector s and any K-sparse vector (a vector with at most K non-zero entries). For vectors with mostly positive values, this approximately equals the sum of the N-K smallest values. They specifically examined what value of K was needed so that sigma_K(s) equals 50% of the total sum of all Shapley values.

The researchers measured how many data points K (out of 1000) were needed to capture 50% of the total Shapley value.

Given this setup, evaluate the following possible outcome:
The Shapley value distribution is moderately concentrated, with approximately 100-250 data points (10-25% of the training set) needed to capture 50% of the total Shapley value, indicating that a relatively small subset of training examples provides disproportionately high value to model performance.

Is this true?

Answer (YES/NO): NO